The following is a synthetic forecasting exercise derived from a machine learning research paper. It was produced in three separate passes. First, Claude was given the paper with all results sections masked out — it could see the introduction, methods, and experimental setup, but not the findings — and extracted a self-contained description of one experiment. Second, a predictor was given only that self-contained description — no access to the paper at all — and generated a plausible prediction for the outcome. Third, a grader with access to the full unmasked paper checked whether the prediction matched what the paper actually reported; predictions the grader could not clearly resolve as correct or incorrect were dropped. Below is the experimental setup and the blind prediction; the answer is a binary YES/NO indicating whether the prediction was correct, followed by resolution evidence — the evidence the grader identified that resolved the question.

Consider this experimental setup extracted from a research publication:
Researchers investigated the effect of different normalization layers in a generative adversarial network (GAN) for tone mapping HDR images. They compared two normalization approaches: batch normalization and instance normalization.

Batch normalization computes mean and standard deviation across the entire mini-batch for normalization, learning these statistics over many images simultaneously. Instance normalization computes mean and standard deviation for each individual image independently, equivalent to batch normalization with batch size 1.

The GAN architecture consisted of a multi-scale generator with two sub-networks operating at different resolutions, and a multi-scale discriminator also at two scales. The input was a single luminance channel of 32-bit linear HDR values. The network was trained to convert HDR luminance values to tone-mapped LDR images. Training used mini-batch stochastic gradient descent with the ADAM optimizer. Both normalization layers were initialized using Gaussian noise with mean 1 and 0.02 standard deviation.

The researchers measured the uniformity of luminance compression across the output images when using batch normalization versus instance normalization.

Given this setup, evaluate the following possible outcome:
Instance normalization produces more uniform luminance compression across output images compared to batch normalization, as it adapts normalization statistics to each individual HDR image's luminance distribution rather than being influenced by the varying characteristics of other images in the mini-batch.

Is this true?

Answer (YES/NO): YES